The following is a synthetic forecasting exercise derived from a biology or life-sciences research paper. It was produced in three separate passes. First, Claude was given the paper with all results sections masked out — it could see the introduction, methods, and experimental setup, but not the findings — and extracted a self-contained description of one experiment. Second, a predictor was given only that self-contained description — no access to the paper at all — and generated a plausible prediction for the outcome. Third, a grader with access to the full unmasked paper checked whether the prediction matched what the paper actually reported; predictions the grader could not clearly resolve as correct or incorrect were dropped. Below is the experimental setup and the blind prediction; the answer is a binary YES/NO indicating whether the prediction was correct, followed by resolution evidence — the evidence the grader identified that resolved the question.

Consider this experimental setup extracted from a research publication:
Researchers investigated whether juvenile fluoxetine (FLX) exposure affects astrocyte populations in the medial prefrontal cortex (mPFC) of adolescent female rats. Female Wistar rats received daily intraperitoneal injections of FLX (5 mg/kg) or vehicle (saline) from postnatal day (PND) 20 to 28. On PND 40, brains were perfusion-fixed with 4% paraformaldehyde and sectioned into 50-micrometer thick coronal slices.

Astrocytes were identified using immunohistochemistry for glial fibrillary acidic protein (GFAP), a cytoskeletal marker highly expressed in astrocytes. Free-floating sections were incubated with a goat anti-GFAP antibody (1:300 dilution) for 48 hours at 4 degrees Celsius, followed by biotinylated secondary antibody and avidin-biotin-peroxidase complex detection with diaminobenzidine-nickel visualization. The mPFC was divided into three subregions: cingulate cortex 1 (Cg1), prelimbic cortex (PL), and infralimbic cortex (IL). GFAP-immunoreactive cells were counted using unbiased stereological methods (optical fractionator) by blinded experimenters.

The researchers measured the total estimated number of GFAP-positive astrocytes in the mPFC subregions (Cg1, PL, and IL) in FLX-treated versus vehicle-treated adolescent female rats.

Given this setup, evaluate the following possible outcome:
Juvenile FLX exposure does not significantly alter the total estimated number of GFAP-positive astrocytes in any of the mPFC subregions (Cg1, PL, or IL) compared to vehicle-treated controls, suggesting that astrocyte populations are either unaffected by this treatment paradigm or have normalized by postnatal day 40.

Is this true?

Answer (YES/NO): NO